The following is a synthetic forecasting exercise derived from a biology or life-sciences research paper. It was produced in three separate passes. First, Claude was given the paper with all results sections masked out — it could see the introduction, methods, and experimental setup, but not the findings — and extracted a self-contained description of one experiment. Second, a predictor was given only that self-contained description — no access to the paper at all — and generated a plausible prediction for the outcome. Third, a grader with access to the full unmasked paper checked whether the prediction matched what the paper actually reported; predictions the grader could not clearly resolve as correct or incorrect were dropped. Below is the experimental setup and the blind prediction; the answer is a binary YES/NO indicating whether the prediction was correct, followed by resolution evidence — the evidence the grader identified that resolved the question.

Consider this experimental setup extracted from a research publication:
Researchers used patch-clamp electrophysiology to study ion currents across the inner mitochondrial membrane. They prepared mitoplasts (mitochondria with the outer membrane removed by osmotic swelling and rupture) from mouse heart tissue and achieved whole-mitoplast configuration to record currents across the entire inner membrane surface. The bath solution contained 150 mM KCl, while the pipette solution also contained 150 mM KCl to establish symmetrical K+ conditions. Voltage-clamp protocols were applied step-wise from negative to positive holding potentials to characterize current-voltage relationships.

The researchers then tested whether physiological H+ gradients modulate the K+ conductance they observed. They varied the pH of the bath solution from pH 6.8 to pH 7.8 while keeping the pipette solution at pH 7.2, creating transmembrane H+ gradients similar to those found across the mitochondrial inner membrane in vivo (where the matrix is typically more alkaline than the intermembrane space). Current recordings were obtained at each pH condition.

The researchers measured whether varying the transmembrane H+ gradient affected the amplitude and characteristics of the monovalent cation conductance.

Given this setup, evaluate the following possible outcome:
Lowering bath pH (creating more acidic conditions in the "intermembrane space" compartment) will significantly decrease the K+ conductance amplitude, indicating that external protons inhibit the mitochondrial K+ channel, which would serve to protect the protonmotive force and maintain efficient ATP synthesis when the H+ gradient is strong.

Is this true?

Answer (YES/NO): NO